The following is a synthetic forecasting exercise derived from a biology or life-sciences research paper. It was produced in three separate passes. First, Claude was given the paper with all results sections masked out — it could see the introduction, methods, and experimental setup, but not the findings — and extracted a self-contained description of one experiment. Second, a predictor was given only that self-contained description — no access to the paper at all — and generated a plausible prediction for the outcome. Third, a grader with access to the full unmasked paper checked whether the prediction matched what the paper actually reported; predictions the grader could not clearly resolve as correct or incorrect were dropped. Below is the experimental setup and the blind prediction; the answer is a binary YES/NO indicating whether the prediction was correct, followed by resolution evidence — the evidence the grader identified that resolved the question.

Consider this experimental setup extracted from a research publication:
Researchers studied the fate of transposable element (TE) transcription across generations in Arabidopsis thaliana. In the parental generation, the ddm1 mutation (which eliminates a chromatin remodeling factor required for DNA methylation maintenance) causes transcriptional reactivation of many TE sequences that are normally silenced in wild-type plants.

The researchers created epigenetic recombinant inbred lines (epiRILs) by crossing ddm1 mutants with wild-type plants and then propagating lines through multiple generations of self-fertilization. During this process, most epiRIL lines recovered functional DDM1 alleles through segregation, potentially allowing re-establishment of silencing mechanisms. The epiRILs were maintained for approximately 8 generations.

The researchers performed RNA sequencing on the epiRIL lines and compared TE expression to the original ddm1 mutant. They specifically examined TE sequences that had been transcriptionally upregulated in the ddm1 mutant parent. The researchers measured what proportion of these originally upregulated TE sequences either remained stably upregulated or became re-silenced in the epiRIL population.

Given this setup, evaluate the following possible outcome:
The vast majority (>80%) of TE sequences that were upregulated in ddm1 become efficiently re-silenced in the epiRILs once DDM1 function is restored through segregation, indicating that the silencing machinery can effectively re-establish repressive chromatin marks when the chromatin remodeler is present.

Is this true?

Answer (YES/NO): NO